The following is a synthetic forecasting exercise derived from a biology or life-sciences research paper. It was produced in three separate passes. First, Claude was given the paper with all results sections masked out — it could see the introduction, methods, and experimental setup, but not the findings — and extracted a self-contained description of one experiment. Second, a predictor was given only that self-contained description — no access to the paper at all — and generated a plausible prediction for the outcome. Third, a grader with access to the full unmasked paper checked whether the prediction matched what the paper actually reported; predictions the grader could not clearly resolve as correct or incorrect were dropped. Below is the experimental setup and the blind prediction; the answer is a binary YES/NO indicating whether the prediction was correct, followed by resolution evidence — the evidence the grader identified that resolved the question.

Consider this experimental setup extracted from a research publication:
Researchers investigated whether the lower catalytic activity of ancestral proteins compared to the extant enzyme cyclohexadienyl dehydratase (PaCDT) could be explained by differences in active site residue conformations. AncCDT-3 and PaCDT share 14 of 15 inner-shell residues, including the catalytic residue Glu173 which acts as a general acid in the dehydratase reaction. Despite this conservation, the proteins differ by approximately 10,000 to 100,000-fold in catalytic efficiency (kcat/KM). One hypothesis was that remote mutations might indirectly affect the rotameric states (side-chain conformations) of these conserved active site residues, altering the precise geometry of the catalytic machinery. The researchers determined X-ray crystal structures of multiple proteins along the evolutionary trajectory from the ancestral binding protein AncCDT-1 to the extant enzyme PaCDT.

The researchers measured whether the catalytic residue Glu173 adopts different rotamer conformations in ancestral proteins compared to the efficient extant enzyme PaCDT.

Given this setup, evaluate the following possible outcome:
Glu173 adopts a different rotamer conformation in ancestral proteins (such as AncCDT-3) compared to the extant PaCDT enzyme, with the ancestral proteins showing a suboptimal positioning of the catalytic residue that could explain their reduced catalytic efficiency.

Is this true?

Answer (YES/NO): YES